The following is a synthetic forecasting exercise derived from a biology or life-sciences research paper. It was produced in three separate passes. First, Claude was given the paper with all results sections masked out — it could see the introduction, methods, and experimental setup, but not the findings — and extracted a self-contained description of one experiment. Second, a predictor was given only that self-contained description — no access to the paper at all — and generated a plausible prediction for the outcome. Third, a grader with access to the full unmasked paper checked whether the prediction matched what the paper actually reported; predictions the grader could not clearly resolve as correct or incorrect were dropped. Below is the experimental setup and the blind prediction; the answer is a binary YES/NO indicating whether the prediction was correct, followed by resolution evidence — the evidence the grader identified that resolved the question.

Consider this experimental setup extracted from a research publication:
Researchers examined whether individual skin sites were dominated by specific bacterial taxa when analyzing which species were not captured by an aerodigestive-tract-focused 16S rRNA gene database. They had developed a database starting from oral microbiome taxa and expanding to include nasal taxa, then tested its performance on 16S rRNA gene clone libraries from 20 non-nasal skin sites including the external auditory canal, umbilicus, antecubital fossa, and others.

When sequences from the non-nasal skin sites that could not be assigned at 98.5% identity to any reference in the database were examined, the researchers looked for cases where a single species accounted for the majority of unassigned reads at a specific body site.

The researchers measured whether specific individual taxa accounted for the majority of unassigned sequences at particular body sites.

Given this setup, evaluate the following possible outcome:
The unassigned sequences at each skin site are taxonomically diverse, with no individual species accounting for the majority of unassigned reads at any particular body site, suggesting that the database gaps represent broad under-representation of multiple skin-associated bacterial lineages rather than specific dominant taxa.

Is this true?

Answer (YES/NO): NO